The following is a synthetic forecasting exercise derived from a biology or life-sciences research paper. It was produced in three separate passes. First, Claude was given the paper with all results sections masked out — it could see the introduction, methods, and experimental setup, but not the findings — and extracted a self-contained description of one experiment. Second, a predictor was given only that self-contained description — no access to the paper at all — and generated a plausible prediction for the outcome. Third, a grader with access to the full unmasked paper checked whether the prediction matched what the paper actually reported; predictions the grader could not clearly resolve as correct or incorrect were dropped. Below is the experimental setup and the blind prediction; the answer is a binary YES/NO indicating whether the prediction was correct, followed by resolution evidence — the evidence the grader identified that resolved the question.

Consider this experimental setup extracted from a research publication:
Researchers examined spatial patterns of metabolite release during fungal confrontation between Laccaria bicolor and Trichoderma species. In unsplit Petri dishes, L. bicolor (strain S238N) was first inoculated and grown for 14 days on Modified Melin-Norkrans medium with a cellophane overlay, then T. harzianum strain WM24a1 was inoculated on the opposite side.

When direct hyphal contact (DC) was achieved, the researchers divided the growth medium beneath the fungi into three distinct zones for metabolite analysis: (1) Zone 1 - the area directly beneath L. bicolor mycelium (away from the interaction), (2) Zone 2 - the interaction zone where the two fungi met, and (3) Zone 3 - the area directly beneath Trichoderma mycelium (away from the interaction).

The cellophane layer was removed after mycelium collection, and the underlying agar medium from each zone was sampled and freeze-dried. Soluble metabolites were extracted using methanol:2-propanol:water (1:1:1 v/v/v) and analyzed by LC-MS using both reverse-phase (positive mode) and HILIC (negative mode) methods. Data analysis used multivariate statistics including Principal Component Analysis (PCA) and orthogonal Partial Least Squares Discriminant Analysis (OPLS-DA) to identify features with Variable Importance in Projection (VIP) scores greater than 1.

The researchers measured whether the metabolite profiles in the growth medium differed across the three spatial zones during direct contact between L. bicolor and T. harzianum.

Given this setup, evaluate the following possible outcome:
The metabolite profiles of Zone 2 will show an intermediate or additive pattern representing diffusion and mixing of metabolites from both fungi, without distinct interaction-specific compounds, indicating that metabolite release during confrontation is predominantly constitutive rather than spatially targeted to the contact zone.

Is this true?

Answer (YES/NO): NO